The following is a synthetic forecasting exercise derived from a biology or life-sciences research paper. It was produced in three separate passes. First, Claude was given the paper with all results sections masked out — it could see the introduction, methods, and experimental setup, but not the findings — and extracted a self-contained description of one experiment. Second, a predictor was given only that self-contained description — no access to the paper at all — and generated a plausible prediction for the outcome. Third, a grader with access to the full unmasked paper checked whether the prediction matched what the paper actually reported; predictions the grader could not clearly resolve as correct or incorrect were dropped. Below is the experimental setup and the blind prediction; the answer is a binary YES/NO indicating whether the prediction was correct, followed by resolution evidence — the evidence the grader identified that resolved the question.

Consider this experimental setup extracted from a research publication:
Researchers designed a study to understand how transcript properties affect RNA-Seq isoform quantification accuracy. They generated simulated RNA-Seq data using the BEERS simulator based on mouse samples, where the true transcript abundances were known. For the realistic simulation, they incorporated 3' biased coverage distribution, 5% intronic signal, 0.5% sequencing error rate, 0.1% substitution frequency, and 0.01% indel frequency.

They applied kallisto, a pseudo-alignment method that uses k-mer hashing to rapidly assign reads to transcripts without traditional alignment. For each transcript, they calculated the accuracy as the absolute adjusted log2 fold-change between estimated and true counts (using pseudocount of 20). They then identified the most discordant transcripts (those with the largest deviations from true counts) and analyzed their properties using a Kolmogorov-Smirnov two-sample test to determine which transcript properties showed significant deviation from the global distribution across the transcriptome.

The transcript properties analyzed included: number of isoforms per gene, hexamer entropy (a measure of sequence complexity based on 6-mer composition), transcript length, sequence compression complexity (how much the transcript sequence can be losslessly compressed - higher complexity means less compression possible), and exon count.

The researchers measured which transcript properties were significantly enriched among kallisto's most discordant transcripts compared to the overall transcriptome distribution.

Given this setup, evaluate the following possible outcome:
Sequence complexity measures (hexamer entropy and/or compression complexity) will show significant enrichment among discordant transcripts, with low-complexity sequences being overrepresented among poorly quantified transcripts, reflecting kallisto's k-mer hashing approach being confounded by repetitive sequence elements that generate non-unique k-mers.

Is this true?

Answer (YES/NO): YES